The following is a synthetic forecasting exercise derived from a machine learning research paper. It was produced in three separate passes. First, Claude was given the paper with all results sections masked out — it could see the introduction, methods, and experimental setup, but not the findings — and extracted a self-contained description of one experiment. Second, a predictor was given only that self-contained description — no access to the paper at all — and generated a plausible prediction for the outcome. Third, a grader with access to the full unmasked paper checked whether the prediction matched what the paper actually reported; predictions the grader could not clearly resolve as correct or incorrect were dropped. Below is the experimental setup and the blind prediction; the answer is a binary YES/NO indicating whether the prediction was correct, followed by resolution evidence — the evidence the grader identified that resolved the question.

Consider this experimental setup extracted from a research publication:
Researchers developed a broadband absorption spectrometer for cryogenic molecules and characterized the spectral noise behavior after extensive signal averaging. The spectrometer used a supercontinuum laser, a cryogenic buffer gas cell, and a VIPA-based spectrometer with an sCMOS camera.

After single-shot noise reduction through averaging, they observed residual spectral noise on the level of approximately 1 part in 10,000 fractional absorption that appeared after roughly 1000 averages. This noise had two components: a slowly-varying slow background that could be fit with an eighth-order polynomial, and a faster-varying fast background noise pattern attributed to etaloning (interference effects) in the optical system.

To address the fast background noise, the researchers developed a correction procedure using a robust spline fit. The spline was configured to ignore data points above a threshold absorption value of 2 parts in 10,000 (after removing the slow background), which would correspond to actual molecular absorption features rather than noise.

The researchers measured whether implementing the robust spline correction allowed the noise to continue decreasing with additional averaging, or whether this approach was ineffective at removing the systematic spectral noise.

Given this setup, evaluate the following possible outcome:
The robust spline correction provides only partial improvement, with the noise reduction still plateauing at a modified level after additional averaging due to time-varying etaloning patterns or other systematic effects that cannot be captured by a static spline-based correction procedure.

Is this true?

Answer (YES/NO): NO